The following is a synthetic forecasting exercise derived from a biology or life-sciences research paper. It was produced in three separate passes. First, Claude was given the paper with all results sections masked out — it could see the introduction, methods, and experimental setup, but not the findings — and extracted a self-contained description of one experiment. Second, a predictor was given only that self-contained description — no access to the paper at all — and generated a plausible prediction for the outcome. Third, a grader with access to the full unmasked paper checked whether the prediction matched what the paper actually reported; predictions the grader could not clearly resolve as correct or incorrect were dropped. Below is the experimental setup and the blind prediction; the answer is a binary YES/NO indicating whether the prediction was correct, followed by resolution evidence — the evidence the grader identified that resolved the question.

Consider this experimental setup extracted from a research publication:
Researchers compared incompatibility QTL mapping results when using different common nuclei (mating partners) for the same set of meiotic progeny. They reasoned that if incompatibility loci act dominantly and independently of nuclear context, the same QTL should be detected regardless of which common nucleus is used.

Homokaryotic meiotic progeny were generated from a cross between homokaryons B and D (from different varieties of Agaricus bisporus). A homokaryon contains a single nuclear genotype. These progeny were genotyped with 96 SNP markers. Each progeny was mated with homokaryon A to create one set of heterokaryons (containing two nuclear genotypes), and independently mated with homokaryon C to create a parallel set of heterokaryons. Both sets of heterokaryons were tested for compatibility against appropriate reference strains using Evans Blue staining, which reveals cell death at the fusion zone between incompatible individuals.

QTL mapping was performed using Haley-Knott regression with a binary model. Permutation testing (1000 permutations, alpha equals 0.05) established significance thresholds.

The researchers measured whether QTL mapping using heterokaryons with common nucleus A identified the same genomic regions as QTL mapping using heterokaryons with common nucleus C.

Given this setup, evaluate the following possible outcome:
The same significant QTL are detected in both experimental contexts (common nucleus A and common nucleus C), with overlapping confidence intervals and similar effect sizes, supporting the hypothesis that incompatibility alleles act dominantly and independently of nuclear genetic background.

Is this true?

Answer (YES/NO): NO